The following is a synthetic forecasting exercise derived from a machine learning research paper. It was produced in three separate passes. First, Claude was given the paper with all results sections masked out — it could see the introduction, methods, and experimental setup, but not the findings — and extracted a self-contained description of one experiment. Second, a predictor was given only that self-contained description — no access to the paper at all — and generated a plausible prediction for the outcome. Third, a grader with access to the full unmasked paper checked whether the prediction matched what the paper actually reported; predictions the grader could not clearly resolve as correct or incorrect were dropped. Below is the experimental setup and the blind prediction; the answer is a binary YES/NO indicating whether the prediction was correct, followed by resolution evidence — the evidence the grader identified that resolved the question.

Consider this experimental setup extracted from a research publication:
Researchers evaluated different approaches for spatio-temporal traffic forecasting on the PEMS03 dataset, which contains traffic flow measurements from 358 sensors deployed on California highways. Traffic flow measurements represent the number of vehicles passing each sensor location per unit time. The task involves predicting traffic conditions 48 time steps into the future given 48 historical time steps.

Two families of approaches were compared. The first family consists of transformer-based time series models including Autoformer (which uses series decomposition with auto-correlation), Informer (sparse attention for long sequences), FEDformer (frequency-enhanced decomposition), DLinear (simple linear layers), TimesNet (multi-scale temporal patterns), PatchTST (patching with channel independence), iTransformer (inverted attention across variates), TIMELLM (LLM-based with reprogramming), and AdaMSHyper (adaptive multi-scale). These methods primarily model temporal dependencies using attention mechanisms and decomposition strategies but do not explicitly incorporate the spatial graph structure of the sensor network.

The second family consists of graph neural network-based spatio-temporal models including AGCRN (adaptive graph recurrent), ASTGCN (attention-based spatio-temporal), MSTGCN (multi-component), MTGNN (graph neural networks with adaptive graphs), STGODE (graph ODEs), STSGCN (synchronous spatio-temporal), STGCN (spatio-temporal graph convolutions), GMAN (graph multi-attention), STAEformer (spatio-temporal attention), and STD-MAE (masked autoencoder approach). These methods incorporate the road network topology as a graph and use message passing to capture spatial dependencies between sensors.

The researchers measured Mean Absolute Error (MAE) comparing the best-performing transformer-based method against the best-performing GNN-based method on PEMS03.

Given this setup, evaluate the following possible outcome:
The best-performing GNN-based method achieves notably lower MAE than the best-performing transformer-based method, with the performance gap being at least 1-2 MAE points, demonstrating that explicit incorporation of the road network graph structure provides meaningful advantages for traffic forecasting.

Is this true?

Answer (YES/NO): YES